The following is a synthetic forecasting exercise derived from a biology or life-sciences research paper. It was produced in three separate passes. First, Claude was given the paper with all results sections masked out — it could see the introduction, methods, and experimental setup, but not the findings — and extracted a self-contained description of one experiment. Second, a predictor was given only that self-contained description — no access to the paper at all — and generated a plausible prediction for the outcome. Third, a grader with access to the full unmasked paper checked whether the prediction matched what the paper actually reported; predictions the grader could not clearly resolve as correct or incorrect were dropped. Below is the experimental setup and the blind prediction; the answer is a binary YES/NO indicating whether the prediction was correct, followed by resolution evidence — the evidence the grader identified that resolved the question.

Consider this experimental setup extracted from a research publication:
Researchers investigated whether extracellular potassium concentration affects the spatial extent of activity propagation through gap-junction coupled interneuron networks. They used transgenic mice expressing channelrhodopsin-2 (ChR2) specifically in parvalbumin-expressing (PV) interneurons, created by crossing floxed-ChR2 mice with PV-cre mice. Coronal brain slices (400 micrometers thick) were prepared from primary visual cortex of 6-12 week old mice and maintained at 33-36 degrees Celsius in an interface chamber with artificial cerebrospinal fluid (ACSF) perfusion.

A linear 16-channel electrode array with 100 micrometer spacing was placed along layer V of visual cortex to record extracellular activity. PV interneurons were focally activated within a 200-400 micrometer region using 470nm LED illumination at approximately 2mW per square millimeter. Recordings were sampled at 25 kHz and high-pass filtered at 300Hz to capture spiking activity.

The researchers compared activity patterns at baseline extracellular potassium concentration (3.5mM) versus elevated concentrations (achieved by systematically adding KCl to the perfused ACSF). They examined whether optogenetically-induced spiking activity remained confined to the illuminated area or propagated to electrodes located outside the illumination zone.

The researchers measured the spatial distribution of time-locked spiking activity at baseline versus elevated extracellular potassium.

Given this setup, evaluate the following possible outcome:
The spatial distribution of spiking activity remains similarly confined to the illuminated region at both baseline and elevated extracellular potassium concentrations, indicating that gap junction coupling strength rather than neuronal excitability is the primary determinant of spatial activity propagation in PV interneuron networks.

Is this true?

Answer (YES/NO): NO